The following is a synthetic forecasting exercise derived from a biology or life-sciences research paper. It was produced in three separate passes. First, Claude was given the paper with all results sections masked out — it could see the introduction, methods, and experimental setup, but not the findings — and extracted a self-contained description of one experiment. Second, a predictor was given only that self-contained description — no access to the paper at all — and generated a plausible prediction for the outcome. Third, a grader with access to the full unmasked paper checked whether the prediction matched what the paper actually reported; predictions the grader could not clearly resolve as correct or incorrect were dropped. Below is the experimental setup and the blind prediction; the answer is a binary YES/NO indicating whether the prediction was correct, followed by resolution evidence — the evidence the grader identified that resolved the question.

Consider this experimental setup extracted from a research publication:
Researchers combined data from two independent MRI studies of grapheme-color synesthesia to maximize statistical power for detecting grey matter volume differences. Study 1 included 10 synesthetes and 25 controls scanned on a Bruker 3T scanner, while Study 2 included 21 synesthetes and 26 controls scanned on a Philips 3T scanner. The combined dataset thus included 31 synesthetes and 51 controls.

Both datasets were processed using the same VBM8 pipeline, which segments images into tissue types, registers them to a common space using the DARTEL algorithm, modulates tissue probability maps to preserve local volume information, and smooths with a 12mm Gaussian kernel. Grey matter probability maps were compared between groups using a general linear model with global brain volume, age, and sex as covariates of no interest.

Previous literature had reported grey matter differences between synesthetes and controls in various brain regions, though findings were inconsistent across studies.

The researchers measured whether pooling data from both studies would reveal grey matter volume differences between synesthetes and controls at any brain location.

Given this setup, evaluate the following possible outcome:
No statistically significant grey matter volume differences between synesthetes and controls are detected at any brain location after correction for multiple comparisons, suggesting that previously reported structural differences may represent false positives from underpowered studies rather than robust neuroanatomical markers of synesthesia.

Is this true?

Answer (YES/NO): YES